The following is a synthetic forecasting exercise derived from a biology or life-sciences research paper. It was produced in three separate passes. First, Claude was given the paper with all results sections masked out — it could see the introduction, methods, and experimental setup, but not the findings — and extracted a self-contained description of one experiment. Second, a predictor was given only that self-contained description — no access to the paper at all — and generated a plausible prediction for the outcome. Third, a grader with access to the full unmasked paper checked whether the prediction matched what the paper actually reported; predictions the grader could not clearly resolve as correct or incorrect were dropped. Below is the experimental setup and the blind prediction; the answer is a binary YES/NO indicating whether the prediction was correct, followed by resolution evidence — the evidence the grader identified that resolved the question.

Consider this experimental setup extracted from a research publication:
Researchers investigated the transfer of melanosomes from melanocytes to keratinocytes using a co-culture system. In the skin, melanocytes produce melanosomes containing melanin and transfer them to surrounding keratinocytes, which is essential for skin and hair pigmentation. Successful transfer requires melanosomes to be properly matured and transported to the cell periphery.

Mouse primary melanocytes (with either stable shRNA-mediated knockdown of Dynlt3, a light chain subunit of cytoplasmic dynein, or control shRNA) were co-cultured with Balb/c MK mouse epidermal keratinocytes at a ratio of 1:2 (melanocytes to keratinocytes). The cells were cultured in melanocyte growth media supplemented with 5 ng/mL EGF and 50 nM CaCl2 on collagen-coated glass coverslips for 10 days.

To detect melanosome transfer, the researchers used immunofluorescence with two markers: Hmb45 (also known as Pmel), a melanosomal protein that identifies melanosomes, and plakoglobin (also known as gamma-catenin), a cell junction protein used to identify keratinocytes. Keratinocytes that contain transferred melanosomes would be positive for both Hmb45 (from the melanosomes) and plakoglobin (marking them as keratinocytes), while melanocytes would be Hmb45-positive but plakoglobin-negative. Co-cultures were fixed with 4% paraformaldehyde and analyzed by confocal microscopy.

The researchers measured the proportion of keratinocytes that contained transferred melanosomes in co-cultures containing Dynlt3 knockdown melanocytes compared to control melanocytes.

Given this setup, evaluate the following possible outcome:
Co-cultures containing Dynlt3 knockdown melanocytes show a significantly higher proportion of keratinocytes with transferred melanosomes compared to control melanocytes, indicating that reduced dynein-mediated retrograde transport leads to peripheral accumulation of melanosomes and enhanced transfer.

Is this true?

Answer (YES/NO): NO